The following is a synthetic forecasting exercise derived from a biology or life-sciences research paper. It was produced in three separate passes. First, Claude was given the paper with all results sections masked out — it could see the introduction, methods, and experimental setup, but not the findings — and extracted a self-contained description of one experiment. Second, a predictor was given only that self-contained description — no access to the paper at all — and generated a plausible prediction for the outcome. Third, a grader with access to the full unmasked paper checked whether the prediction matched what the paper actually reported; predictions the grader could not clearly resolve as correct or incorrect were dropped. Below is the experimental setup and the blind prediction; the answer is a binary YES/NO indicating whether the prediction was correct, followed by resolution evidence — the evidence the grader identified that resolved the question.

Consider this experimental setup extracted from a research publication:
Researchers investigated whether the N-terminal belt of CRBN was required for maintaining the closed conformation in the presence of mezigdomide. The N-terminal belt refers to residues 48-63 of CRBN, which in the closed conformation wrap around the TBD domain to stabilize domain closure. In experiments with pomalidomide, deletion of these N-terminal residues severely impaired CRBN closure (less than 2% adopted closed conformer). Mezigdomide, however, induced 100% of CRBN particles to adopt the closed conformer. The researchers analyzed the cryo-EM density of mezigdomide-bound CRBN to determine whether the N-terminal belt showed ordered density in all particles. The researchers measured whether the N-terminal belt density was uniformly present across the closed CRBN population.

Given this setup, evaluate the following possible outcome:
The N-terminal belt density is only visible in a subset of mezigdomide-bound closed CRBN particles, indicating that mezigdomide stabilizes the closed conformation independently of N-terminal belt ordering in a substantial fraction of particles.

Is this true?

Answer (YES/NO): YES